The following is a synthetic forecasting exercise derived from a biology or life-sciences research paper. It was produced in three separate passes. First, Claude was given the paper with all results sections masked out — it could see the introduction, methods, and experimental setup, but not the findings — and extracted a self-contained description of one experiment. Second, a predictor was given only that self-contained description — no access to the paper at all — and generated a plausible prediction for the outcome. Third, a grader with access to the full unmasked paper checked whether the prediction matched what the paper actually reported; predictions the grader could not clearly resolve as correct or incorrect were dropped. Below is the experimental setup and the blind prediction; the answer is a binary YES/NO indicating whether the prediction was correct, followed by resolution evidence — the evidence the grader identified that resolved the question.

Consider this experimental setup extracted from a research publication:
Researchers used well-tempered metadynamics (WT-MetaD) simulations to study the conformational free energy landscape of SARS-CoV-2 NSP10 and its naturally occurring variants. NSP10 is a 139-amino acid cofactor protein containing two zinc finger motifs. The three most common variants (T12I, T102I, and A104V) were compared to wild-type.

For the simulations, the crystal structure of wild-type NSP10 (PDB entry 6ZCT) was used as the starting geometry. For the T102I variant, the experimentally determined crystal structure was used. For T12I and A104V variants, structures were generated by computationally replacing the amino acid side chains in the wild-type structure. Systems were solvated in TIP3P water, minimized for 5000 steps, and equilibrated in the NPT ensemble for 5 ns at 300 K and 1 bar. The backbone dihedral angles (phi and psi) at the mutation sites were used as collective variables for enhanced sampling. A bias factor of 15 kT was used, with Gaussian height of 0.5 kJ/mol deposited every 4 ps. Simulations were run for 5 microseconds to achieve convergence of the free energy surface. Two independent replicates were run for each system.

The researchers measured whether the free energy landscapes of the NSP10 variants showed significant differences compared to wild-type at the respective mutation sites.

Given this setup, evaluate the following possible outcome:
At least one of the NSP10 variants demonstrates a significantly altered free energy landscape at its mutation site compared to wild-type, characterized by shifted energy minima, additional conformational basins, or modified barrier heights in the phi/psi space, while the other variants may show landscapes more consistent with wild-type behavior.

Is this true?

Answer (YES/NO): NO